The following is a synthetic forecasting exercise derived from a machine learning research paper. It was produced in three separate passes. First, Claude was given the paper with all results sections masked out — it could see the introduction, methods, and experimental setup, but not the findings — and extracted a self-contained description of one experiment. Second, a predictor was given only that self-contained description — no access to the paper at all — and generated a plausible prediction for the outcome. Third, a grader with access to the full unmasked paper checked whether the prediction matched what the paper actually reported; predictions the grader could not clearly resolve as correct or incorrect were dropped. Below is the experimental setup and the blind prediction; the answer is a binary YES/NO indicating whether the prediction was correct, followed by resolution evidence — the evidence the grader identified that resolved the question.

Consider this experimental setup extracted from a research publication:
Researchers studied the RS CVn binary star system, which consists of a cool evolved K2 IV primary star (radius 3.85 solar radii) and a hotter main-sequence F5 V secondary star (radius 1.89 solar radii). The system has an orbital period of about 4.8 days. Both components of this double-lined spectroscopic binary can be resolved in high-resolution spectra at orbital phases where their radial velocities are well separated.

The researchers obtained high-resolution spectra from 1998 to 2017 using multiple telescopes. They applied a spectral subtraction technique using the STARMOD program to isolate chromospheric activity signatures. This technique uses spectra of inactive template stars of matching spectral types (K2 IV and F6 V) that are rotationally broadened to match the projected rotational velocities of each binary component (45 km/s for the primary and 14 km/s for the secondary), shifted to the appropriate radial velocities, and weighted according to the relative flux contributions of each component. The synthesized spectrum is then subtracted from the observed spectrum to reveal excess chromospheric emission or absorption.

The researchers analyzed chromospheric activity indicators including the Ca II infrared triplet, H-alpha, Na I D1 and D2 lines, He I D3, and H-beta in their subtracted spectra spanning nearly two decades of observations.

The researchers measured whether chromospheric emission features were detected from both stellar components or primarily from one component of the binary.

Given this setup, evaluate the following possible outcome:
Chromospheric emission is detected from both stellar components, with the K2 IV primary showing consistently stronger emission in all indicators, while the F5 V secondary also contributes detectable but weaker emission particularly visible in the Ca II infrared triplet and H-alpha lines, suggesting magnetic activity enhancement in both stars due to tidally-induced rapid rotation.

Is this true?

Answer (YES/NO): NO